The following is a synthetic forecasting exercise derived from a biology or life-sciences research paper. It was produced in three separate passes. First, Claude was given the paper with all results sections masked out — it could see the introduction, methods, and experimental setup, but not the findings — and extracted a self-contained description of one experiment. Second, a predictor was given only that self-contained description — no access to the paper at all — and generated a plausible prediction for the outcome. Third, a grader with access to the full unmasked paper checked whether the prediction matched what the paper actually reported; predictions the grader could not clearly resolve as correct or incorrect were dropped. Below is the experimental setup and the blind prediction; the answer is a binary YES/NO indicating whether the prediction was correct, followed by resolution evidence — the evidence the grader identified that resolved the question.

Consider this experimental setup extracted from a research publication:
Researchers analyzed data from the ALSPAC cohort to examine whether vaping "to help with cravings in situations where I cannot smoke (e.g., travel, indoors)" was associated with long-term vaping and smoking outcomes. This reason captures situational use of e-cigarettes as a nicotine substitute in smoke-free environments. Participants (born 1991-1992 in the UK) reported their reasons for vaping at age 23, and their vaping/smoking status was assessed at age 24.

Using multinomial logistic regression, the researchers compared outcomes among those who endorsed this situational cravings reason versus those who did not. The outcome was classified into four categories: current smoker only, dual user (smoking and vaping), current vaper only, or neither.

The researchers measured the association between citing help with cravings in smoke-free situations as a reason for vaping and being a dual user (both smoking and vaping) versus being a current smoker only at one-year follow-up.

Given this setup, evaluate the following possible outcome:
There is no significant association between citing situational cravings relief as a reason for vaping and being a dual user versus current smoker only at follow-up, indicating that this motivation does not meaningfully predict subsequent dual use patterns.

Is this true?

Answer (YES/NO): NO